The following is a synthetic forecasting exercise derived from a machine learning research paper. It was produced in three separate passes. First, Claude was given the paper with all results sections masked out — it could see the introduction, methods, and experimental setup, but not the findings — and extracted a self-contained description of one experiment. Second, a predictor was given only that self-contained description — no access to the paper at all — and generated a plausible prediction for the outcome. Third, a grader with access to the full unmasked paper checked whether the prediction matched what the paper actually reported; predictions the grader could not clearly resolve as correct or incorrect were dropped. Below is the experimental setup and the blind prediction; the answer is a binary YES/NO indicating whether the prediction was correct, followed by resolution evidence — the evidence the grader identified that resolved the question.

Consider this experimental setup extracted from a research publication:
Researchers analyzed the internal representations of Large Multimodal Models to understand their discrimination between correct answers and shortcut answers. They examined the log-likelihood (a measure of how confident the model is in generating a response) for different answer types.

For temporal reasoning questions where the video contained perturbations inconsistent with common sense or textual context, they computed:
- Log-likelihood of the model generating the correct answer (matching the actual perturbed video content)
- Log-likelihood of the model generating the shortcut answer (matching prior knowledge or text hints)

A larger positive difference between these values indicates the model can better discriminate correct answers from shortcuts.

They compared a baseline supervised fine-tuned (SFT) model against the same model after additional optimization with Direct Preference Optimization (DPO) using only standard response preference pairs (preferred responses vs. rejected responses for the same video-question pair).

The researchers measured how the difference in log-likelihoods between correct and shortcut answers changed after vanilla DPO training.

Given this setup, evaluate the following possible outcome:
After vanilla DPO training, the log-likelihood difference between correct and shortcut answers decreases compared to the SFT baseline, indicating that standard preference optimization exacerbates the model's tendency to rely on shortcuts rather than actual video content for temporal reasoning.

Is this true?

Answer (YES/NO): NO